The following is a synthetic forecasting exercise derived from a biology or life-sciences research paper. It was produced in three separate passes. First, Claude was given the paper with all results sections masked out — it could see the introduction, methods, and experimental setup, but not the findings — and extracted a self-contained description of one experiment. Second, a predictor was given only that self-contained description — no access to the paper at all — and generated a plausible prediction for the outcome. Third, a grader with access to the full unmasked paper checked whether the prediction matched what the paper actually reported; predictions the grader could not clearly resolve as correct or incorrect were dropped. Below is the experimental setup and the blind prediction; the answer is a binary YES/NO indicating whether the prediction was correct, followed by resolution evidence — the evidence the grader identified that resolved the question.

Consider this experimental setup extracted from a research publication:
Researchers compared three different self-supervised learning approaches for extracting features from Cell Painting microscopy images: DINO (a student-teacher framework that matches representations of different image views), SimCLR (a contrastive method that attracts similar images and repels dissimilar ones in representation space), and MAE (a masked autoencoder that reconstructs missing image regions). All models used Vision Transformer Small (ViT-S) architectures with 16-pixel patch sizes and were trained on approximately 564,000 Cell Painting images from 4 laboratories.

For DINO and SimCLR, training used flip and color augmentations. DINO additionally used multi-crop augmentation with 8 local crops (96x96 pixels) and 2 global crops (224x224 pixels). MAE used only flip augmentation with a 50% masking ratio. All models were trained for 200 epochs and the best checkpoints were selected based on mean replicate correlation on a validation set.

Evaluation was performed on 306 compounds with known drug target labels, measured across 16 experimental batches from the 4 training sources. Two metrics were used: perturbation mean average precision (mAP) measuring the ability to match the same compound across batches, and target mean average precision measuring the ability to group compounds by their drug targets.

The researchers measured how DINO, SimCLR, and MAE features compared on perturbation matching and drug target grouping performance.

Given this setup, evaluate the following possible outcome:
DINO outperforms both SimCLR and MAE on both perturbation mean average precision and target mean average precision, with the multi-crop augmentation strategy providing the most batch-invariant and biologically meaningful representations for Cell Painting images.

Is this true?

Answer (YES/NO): YES